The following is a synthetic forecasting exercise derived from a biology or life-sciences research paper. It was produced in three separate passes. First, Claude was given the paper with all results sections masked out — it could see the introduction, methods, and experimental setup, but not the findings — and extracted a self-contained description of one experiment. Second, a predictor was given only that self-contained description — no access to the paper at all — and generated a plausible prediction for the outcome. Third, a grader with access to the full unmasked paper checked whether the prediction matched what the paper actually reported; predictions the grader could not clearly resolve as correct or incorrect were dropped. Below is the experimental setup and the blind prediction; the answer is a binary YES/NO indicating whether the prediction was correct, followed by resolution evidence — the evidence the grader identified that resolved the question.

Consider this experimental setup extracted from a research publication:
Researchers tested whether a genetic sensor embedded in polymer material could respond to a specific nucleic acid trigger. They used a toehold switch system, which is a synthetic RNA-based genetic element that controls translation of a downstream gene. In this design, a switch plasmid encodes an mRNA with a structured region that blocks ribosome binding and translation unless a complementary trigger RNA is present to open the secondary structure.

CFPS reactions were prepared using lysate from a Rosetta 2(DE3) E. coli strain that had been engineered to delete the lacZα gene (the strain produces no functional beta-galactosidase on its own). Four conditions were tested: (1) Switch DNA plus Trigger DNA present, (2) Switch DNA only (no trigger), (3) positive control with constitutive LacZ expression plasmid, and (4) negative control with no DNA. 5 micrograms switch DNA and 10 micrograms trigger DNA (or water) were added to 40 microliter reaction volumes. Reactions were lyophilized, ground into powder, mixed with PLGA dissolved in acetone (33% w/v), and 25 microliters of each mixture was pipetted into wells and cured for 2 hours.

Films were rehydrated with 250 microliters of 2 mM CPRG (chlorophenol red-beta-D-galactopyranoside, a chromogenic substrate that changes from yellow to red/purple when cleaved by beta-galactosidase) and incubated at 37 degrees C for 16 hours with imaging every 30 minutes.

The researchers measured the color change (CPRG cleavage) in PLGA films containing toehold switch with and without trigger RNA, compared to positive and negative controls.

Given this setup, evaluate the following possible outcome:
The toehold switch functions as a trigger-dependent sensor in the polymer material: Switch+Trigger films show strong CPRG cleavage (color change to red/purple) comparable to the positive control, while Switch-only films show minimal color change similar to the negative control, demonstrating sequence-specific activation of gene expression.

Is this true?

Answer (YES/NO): NO